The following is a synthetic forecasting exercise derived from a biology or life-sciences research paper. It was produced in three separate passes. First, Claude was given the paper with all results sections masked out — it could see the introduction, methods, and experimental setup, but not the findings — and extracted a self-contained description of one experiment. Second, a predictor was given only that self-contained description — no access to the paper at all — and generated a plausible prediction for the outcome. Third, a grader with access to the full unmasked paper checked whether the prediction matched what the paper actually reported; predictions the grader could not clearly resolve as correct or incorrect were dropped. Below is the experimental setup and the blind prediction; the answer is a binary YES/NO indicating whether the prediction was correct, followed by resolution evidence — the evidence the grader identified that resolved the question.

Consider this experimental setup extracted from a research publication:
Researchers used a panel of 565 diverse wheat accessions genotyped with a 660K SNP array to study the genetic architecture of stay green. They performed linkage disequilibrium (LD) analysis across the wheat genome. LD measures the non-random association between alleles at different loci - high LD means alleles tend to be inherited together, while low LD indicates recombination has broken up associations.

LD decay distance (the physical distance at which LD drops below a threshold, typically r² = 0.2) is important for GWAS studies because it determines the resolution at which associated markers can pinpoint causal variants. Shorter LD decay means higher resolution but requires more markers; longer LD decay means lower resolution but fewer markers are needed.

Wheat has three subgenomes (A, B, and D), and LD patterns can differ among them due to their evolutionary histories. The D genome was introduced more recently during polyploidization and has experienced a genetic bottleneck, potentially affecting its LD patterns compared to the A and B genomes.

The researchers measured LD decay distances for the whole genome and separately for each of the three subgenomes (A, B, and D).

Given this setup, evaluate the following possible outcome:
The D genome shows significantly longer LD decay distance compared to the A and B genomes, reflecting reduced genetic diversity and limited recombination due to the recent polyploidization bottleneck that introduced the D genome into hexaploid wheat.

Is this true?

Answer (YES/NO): NO